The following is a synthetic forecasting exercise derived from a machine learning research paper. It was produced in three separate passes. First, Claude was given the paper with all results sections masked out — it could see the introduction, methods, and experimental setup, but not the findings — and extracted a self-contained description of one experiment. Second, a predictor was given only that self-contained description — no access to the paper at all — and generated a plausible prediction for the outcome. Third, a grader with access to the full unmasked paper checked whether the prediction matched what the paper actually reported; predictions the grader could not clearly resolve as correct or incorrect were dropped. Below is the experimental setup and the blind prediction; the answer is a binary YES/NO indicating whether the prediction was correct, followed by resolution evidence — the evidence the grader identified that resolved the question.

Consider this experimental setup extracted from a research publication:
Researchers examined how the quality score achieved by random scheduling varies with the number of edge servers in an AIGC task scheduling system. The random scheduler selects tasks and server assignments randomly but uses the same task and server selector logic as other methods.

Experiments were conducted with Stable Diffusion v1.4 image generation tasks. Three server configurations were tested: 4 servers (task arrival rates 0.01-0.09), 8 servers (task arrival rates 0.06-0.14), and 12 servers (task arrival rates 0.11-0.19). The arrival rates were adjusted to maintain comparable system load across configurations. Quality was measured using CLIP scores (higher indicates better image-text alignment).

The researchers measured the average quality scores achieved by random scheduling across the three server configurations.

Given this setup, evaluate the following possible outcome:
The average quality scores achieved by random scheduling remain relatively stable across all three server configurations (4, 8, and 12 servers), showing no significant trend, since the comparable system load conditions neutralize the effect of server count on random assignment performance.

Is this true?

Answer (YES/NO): NO